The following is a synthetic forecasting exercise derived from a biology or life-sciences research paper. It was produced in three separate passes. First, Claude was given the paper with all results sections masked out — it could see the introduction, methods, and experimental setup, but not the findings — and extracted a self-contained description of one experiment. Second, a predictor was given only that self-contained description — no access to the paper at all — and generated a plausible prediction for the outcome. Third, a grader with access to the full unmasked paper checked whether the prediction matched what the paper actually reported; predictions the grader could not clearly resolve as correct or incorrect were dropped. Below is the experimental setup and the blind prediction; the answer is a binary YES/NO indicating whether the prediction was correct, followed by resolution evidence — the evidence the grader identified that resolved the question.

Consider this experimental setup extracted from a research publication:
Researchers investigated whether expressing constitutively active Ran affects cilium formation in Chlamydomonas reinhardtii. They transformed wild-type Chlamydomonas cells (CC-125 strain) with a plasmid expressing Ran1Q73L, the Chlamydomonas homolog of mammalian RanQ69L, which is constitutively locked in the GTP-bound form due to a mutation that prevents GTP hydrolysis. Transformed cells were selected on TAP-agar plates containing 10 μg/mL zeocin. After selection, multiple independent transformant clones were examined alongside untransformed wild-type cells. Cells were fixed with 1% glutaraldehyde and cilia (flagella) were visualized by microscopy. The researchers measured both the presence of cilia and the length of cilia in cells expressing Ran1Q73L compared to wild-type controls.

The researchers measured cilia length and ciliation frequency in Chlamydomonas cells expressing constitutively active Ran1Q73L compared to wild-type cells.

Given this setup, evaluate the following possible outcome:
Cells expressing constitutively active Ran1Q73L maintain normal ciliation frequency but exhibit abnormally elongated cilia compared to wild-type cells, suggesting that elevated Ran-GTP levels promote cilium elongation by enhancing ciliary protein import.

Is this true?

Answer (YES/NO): NO